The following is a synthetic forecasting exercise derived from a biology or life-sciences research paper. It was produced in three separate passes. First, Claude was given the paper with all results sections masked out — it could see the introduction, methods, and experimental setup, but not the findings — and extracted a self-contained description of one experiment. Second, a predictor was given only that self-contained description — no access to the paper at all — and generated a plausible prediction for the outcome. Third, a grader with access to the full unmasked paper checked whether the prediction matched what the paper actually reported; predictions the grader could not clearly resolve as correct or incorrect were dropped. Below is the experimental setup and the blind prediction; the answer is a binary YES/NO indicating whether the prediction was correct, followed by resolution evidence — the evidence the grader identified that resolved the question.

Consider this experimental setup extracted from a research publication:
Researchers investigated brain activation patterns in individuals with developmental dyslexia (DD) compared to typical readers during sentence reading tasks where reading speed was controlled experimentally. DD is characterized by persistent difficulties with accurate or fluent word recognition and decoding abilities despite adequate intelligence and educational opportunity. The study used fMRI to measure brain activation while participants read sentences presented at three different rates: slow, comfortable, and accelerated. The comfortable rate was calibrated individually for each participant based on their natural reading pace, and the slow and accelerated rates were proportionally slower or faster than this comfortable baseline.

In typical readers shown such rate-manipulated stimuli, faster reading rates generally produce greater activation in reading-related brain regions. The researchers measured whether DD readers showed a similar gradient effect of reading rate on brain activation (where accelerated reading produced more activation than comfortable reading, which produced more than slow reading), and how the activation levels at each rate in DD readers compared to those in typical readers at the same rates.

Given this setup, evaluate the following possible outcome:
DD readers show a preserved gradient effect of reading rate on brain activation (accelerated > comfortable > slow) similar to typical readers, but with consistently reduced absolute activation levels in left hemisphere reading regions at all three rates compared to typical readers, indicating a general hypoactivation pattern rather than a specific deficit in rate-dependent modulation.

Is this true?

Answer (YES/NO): YES